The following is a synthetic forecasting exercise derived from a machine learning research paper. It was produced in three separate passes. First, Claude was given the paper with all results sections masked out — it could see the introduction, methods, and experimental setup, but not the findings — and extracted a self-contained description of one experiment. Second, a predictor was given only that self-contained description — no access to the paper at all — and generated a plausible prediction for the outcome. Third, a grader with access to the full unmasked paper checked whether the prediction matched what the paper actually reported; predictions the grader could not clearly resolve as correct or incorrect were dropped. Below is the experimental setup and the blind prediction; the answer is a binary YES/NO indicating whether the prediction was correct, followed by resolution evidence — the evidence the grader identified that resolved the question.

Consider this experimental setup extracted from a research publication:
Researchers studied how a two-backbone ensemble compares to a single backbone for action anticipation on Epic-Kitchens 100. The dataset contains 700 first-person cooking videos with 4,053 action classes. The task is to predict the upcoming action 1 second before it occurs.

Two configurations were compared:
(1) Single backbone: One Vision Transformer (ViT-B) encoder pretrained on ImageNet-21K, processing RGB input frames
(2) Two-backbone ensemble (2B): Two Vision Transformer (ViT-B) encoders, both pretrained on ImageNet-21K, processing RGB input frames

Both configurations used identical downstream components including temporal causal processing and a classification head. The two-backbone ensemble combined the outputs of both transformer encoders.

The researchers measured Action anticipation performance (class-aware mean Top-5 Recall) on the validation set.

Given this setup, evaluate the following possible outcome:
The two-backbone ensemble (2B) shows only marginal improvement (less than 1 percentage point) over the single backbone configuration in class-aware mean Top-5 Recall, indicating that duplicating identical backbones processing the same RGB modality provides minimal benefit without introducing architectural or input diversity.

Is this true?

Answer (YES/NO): NO